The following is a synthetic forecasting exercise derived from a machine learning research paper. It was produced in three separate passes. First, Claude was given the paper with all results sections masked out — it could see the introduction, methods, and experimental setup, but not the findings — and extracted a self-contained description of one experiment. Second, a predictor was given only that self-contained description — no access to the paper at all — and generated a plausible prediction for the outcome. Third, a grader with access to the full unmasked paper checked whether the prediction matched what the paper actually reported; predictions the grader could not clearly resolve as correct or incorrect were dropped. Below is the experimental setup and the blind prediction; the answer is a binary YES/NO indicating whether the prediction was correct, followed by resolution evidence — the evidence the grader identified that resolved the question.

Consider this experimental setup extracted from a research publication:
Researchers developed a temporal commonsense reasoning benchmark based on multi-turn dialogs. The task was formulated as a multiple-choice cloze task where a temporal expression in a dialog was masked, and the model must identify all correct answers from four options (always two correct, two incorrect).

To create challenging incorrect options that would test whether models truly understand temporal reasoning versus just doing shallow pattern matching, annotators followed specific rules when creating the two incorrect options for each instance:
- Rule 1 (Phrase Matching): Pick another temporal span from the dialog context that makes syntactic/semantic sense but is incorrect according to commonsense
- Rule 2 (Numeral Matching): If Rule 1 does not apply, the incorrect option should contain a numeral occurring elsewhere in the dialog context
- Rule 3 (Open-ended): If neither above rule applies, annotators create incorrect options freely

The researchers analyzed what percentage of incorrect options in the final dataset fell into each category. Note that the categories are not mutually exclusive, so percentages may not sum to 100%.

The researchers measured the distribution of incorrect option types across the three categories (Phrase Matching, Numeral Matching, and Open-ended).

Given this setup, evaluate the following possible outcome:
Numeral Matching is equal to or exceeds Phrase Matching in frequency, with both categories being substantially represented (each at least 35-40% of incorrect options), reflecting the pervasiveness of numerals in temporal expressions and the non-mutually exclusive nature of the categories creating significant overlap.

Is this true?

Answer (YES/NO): NO